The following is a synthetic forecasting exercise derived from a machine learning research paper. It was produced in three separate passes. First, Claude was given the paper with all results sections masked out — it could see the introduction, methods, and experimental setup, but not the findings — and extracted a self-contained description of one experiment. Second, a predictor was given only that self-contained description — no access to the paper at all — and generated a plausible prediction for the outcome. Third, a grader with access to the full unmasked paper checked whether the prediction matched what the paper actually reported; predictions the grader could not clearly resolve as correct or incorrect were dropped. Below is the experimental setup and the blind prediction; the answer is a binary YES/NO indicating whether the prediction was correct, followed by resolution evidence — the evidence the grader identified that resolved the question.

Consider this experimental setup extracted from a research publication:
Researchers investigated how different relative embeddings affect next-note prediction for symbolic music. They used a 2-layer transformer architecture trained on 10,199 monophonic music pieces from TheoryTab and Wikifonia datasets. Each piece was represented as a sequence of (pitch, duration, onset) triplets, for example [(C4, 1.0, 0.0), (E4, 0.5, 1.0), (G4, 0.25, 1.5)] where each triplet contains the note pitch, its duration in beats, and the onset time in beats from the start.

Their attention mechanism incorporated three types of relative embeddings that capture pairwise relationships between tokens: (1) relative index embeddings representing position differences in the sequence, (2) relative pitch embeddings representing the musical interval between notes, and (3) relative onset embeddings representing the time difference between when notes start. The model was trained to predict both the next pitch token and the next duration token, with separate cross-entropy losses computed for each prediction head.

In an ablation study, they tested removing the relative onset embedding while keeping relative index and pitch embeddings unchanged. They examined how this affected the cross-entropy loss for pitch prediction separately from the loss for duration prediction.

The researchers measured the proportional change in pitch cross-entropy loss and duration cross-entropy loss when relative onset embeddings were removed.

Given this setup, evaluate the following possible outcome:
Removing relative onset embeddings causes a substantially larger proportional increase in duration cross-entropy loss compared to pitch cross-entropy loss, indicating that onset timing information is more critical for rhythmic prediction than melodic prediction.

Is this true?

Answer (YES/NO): NO